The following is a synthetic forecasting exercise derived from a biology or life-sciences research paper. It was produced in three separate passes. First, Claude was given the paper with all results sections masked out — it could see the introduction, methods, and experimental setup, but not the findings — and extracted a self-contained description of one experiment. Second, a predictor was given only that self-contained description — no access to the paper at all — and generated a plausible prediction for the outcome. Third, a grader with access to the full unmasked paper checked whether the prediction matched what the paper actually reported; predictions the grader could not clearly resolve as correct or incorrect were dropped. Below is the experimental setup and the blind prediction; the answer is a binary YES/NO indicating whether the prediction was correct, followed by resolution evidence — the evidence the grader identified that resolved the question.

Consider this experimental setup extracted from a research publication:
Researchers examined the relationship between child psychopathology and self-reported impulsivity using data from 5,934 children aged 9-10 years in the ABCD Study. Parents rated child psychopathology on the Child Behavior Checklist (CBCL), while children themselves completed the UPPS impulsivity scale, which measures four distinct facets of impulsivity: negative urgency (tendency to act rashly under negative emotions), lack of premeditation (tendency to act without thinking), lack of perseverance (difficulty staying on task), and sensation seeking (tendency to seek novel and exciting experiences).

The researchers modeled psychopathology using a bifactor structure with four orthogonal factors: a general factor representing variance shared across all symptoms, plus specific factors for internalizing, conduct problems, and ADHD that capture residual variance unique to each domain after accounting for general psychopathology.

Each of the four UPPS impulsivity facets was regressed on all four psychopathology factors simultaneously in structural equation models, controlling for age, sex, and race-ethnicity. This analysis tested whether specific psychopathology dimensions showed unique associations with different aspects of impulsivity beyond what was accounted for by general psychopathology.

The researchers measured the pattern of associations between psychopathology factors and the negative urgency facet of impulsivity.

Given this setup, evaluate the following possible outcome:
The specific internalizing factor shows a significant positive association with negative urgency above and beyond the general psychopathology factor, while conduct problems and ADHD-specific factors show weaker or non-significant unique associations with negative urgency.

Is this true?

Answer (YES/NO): NO